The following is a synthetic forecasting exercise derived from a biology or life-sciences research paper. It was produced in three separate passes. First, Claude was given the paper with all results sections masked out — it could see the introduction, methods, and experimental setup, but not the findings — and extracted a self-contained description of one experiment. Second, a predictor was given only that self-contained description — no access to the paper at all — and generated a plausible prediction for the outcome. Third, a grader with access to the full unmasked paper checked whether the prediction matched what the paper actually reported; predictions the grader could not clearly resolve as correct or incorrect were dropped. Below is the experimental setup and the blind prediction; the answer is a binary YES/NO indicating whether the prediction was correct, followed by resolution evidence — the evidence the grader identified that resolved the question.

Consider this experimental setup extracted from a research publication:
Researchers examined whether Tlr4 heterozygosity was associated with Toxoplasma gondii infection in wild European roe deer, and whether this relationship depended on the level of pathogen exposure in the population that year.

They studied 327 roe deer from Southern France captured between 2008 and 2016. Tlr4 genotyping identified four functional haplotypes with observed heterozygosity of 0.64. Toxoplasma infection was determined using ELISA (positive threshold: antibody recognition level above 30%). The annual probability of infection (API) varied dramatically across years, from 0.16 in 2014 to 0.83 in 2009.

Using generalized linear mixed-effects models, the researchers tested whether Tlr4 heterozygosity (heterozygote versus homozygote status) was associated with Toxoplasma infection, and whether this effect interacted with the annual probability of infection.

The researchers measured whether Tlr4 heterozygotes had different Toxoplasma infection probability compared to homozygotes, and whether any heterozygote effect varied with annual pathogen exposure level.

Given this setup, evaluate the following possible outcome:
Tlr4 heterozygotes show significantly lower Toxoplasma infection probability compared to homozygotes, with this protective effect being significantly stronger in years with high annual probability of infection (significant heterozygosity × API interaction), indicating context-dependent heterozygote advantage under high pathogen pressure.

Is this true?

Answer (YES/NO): YES